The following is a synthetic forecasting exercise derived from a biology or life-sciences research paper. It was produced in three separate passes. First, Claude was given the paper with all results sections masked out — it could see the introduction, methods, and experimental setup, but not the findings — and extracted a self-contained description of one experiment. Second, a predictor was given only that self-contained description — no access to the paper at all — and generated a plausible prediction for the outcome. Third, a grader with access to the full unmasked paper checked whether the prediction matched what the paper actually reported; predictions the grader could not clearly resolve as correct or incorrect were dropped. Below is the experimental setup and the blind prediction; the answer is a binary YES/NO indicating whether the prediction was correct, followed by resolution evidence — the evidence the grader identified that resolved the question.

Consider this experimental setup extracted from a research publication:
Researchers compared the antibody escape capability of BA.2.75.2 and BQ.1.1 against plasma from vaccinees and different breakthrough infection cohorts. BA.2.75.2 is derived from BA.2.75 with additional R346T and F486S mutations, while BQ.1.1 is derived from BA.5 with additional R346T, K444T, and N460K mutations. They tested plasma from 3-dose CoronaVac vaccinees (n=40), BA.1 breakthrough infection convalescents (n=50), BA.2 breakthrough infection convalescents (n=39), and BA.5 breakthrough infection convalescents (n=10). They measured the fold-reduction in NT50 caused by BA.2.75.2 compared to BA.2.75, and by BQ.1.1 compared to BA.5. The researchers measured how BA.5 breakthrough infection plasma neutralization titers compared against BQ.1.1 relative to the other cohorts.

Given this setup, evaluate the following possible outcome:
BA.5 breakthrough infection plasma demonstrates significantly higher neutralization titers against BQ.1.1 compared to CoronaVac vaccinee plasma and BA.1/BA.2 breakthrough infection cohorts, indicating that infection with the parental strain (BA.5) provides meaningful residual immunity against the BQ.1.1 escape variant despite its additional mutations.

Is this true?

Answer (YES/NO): NO